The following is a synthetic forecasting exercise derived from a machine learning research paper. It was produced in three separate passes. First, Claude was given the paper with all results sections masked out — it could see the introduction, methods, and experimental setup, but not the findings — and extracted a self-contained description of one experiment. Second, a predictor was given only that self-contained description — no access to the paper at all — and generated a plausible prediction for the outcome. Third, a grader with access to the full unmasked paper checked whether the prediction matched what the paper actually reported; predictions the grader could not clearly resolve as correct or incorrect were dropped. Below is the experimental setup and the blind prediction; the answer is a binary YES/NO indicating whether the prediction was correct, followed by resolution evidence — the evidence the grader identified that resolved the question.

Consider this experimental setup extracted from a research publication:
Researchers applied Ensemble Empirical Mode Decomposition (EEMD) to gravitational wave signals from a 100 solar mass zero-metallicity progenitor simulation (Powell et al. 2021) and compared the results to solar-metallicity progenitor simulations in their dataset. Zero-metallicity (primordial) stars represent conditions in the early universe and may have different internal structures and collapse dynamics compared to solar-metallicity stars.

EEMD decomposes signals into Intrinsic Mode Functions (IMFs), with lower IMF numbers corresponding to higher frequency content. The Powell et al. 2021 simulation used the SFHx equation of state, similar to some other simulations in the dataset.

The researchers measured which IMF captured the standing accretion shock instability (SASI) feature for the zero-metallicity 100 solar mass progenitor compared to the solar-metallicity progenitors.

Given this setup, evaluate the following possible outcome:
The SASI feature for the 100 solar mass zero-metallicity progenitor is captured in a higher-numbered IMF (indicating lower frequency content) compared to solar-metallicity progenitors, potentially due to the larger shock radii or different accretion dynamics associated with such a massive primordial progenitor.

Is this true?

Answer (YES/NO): NO